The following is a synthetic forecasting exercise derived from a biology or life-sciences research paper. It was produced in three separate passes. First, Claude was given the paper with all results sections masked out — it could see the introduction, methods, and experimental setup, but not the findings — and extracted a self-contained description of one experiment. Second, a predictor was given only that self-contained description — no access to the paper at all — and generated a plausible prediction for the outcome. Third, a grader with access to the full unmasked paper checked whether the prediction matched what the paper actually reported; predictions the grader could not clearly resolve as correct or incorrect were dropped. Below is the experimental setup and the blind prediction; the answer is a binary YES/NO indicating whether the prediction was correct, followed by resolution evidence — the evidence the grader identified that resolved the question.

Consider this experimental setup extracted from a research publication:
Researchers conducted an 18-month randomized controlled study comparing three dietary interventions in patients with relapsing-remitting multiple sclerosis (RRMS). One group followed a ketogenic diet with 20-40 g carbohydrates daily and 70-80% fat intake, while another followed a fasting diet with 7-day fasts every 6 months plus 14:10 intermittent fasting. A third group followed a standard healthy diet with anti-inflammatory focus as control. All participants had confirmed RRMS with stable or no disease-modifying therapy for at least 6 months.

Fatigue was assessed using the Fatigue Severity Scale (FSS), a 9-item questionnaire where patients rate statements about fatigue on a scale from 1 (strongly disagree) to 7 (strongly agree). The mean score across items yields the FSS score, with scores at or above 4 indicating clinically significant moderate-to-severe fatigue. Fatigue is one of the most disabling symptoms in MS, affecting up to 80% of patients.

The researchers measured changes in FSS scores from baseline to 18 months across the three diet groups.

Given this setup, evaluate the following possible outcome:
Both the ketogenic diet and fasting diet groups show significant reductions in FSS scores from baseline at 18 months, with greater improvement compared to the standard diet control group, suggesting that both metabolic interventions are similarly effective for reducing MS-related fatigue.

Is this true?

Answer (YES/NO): NO